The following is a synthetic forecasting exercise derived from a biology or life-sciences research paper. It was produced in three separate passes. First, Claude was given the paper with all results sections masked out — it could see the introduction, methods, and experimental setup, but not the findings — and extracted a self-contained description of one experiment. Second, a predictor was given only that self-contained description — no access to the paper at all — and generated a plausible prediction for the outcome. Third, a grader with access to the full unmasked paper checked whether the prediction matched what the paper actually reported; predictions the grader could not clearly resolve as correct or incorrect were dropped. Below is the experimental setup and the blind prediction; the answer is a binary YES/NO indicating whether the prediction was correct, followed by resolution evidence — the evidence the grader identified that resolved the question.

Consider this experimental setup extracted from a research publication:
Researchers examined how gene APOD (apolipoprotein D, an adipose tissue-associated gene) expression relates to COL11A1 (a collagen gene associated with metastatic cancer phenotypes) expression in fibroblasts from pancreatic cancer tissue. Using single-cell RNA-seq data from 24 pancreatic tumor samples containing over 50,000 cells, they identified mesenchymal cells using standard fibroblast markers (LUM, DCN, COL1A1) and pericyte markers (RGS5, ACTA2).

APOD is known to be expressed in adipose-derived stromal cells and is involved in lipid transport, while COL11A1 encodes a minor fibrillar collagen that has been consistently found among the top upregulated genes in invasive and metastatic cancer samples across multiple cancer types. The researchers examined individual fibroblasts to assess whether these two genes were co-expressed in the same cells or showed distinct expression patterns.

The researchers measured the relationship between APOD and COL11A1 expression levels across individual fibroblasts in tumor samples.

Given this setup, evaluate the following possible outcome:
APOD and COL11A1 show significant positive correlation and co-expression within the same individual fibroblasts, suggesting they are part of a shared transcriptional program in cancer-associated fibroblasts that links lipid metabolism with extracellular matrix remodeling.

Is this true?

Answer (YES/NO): NO